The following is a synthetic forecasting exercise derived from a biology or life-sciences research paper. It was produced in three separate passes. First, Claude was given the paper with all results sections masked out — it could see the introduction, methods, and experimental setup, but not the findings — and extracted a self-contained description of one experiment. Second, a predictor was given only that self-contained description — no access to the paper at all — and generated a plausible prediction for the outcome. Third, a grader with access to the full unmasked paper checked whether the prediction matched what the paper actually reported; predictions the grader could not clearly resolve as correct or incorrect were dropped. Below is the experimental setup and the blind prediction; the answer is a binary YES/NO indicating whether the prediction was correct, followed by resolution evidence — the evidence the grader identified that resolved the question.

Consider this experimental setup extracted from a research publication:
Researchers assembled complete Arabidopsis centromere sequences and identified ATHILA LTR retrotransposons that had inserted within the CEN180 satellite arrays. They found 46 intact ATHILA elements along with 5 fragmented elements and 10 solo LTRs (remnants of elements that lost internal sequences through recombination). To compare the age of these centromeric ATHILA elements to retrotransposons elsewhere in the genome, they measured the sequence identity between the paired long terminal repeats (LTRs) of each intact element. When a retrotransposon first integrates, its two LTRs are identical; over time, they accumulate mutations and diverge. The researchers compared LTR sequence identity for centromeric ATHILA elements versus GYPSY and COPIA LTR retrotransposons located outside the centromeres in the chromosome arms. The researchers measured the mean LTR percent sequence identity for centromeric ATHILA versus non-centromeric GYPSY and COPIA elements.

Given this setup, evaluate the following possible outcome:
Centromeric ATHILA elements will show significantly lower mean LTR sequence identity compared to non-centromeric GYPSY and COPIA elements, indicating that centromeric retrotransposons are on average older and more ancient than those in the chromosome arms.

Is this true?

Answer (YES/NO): NO